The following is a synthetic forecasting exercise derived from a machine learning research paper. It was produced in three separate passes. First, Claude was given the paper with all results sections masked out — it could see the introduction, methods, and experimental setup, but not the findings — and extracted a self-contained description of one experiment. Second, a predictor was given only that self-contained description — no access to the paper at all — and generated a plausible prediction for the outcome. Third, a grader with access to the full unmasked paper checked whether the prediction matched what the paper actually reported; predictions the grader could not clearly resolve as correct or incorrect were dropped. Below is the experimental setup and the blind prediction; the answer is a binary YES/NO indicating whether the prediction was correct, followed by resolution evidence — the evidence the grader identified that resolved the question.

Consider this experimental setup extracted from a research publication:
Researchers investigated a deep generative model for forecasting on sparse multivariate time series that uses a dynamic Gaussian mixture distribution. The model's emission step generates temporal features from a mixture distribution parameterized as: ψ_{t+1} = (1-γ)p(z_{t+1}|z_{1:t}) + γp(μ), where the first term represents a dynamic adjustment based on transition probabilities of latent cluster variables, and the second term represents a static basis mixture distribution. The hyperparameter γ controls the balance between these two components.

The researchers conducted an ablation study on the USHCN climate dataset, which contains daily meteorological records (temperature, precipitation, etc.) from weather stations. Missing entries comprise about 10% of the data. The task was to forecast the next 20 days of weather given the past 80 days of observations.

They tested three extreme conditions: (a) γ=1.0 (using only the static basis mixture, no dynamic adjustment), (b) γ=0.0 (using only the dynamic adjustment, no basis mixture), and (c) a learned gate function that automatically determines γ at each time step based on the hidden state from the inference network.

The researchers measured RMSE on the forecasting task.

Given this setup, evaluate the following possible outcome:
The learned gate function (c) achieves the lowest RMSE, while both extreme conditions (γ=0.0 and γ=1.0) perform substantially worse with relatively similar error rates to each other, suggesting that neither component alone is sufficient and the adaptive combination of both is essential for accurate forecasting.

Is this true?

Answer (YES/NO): NO